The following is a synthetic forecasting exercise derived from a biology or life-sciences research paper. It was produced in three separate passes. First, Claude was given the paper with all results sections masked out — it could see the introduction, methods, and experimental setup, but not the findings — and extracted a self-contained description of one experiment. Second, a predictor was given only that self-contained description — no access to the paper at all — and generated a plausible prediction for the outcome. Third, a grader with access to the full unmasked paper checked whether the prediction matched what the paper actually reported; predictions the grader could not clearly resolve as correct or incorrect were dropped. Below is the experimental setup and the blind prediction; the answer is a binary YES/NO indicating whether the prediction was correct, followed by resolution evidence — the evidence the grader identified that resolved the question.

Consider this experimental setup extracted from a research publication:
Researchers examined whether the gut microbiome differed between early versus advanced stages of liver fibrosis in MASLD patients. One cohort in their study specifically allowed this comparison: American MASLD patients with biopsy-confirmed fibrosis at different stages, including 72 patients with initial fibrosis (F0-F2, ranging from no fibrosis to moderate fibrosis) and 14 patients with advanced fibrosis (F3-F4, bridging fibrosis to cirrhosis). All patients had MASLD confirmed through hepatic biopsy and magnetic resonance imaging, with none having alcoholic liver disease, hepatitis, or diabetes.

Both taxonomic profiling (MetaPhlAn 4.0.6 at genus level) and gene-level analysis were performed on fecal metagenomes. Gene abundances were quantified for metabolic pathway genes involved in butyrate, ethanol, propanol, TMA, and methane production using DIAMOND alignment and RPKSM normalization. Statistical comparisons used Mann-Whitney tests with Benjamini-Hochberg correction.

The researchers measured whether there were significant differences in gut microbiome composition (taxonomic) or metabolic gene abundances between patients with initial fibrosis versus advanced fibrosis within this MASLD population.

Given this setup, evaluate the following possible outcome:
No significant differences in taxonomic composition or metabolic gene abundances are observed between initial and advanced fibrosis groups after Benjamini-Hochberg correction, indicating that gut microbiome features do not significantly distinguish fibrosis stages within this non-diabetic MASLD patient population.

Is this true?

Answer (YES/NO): NO